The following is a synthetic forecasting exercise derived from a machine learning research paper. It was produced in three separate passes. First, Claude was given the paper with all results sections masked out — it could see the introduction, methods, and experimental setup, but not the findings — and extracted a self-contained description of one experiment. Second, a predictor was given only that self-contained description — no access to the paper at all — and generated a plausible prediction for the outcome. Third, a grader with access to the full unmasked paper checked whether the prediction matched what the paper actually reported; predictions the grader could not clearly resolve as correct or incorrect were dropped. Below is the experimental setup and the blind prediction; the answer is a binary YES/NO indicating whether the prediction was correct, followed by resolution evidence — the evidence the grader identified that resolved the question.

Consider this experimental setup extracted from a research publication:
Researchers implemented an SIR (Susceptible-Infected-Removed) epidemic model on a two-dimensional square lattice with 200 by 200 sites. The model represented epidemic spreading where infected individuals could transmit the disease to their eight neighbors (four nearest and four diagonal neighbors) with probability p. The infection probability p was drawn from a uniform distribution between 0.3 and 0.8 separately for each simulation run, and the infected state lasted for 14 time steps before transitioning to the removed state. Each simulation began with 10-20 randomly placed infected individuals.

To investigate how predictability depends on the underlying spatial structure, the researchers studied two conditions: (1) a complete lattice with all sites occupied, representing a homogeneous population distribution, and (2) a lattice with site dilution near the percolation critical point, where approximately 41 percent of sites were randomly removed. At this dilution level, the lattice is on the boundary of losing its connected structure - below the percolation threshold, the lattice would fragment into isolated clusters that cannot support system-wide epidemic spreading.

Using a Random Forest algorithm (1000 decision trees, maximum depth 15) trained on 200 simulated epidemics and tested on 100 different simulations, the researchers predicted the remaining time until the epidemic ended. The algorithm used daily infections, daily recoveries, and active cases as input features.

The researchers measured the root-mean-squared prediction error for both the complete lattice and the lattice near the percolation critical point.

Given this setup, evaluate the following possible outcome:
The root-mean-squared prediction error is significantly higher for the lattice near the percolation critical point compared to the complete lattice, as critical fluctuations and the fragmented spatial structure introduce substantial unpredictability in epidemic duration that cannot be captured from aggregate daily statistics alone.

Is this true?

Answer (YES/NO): NO